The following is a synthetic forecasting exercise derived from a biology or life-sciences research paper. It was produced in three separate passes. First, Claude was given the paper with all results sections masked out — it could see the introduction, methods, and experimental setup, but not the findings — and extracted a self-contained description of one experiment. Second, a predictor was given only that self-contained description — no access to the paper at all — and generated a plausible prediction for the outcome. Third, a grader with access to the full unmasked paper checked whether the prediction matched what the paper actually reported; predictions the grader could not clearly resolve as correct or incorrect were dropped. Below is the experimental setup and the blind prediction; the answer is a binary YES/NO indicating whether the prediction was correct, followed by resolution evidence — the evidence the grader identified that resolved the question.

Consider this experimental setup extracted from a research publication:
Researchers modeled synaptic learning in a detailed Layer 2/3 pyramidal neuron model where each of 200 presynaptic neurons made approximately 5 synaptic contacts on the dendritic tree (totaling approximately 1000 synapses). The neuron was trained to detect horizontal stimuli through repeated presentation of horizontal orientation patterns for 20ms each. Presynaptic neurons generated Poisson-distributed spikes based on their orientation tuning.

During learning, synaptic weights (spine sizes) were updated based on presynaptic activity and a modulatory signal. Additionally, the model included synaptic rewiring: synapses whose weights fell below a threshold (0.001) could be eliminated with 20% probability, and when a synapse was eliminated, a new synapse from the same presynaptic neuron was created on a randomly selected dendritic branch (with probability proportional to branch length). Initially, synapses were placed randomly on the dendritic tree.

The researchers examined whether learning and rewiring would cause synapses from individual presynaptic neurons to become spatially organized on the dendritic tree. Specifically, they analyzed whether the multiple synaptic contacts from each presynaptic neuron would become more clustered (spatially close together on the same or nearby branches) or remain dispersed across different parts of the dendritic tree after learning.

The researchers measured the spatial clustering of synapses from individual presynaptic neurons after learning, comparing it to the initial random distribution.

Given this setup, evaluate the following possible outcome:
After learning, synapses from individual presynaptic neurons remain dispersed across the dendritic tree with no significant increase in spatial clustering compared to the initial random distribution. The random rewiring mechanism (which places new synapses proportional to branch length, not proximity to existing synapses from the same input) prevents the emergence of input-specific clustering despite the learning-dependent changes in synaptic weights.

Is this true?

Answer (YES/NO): NO